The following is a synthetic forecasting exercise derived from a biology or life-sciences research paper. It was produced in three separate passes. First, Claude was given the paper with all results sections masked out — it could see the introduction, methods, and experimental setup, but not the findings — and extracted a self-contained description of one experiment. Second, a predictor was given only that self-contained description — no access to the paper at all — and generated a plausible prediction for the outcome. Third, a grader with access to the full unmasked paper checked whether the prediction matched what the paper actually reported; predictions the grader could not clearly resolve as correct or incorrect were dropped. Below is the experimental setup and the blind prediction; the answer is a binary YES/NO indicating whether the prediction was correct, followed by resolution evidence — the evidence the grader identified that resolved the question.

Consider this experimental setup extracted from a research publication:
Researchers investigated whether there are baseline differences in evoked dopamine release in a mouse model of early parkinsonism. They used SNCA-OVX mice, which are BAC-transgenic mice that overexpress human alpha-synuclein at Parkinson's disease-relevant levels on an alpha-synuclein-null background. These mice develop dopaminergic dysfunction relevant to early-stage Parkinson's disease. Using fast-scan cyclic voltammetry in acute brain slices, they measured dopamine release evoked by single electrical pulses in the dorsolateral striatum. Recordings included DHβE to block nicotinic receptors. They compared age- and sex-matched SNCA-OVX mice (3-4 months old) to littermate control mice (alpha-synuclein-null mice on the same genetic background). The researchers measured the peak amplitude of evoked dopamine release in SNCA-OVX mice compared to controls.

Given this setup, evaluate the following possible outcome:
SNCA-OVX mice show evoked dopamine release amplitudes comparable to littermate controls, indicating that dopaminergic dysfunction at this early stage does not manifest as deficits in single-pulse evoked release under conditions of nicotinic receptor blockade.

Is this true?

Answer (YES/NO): NO